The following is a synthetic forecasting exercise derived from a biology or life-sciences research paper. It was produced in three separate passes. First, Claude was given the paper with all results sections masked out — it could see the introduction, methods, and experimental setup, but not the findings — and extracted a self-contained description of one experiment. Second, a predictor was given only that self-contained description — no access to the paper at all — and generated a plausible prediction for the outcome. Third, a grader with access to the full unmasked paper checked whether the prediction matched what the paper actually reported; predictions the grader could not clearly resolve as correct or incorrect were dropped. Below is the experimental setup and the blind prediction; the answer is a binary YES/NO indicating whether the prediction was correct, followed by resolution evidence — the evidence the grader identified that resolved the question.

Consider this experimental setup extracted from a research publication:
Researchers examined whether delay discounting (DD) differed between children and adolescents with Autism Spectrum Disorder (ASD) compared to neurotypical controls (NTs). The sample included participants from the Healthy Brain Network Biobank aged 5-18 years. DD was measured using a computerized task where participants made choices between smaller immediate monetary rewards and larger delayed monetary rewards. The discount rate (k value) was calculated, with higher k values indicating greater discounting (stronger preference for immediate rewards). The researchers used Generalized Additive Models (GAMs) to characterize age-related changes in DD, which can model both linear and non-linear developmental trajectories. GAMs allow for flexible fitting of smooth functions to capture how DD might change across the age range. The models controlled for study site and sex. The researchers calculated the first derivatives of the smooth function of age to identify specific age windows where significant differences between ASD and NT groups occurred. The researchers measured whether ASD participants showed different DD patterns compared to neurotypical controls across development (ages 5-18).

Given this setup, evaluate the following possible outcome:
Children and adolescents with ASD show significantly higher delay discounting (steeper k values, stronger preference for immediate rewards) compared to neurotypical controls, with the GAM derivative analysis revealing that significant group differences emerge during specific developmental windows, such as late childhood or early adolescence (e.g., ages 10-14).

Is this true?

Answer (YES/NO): NO